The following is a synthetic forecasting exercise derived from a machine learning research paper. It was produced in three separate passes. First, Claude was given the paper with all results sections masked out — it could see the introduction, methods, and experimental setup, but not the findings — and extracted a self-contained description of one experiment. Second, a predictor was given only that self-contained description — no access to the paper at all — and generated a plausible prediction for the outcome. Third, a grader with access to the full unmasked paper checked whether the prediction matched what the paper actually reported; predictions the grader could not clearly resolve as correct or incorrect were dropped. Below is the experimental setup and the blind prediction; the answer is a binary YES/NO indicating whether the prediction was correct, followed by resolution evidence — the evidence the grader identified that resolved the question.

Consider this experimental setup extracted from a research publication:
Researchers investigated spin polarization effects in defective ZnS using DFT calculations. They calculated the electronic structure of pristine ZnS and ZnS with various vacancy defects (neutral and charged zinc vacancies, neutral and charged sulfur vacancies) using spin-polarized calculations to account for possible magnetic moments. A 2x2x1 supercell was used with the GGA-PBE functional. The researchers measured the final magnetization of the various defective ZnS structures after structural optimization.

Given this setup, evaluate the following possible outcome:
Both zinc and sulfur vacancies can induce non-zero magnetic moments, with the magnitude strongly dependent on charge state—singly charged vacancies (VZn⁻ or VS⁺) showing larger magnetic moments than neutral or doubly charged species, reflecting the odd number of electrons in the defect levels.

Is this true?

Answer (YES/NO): NO